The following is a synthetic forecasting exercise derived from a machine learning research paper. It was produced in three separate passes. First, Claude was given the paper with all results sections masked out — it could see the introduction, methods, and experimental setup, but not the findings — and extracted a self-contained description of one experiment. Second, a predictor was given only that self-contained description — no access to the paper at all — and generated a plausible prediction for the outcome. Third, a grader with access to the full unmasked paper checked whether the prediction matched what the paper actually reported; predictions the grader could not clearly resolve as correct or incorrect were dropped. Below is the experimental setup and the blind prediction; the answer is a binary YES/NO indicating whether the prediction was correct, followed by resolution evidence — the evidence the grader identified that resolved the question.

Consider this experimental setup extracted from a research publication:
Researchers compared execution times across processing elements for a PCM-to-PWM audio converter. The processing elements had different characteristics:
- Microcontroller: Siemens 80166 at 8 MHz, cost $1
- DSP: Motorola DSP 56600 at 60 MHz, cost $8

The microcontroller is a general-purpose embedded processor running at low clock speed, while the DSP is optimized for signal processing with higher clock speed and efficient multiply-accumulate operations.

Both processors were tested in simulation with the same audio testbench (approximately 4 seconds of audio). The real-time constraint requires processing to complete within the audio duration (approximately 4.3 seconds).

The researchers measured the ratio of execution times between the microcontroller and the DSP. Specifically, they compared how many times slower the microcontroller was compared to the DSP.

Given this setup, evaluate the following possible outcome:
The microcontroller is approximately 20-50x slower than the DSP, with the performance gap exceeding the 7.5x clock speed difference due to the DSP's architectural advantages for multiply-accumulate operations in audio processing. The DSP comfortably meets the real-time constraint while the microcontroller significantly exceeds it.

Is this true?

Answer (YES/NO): NO